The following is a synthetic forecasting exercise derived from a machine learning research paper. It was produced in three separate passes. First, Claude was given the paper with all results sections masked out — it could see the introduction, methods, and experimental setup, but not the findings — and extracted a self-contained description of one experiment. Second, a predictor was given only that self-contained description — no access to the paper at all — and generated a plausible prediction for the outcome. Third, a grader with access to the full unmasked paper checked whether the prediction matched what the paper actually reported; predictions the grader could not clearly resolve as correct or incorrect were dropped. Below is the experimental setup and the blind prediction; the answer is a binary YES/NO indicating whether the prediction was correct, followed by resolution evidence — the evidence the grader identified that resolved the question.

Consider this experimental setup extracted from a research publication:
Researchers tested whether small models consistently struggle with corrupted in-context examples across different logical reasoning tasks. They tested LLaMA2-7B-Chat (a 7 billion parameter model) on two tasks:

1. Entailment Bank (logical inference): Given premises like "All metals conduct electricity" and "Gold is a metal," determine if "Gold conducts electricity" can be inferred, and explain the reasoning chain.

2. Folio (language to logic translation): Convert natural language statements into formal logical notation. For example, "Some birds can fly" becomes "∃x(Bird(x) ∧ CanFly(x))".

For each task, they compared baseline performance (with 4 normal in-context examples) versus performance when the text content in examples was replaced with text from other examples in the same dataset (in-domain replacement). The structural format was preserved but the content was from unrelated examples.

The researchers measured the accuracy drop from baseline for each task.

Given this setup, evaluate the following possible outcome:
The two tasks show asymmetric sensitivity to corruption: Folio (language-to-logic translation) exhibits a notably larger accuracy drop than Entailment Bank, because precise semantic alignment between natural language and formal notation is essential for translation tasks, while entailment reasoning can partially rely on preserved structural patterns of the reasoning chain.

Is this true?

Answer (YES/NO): NO